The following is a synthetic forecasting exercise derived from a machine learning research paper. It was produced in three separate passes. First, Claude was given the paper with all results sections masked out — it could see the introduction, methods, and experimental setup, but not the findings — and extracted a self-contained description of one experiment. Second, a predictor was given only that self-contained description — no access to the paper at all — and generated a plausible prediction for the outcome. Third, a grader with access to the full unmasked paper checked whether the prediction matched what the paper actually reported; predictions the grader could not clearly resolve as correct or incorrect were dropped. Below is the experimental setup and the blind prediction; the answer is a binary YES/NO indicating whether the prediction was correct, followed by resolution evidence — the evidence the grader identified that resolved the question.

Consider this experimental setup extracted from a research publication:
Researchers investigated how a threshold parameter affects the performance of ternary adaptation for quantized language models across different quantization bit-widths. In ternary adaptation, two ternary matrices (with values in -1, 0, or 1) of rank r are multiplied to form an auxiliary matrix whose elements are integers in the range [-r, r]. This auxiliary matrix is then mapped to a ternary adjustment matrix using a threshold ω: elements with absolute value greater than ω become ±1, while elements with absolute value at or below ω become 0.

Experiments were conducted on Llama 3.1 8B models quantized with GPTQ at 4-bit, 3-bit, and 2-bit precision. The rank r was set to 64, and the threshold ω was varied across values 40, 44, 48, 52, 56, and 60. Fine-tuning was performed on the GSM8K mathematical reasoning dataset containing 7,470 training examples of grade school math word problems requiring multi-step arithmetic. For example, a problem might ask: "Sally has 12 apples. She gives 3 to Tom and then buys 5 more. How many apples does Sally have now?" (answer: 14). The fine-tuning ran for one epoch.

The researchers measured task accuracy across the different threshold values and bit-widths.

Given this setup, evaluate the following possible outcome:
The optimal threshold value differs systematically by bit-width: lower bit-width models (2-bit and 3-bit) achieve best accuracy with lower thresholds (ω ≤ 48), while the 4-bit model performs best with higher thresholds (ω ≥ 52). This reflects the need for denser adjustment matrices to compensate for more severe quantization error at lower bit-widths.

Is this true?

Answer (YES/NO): NO